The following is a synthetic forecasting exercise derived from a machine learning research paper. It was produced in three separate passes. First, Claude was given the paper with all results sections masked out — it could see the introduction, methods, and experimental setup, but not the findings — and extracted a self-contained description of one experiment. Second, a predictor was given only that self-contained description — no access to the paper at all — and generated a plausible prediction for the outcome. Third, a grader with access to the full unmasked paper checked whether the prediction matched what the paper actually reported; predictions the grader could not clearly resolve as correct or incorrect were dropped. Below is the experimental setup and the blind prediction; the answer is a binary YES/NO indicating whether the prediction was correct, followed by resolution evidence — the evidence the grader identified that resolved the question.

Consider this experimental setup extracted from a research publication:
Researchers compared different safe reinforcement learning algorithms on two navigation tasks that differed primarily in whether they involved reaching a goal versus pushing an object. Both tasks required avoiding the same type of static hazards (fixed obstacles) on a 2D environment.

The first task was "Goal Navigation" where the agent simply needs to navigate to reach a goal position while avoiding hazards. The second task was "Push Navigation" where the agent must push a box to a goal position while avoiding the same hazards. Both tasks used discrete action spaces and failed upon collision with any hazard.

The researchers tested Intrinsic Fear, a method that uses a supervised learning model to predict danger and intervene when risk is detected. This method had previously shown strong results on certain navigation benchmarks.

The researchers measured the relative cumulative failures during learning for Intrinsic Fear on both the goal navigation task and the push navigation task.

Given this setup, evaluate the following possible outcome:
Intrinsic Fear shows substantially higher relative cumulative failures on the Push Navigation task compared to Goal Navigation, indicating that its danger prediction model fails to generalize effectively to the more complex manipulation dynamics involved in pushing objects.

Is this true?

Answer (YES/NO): NO